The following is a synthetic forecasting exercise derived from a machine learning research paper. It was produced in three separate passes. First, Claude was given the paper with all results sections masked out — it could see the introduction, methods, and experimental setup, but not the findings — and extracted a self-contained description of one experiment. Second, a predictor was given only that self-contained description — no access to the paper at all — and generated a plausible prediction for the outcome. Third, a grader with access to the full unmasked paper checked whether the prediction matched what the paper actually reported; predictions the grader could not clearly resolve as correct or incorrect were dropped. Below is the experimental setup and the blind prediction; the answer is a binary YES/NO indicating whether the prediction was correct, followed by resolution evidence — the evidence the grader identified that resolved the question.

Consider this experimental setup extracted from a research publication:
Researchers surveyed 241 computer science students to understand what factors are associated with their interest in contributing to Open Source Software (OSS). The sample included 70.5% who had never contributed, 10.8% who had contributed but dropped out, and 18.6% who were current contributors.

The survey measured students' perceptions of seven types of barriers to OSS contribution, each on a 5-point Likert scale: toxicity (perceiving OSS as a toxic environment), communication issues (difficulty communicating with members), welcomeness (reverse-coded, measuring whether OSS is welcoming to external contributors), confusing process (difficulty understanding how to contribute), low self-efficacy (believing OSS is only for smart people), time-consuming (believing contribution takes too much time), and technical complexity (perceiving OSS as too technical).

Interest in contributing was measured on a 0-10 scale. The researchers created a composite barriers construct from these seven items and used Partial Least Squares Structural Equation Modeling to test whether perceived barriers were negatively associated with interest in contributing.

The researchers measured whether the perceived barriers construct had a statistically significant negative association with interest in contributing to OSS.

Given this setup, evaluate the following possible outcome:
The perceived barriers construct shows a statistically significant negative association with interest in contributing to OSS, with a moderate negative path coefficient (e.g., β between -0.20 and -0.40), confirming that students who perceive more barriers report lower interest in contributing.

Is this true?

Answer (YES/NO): NO